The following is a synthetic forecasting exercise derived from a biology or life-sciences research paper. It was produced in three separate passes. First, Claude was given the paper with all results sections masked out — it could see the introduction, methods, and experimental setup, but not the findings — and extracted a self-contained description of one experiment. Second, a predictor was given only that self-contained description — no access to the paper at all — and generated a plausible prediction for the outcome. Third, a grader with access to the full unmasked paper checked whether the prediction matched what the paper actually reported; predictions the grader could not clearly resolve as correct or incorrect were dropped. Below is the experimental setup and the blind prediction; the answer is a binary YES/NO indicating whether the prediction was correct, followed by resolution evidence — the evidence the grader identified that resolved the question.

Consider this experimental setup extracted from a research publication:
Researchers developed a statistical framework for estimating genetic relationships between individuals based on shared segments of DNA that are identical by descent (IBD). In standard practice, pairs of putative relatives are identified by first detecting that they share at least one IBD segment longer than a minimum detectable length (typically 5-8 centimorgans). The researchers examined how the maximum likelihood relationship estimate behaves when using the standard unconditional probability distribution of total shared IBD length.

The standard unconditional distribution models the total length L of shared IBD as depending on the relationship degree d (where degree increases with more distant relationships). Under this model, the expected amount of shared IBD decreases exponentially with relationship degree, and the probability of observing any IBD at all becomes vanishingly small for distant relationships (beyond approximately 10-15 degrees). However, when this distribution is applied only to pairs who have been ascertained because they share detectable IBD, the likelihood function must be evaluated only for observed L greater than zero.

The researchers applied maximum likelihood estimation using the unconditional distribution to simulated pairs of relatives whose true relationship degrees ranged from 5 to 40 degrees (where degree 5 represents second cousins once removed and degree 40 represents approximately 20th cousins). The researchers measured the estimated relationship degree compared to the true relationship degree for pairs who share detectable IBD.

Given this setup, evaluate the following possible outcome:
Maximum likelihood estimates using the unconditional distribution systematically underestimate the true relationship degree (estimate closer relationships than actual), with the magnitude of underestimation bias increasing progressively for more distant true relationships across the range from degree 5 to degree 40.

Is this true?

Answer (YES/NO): NO